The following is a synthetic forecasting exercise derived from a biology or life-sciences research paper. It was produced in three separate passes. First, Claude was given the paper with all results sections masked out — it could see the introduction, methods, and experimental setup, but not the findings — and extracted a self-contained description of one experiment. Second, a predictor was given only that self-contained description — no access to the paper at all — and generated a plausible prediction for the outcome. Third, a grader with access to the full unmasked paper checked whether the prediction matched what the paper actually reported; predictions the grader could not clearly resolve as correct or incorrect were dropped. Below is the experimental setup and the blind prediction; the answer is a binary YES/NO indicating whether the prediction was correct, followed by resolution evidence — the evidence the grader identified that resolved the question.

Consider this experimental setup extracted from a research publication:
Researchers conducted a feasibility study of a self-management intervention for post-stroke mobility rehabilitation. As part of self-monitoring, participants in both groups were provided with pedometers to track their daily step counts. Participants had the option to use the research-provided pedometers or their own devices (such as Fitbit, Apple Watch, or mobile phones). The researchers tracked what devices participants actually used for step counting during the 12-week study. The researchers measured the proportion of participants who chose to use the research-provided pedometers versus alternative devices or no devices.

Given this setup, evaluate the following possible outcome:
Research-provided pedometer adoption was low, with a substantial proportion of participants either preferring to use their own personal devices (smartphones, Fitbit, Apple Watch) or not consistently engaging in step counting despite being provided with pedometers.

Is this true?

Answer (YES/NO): YES